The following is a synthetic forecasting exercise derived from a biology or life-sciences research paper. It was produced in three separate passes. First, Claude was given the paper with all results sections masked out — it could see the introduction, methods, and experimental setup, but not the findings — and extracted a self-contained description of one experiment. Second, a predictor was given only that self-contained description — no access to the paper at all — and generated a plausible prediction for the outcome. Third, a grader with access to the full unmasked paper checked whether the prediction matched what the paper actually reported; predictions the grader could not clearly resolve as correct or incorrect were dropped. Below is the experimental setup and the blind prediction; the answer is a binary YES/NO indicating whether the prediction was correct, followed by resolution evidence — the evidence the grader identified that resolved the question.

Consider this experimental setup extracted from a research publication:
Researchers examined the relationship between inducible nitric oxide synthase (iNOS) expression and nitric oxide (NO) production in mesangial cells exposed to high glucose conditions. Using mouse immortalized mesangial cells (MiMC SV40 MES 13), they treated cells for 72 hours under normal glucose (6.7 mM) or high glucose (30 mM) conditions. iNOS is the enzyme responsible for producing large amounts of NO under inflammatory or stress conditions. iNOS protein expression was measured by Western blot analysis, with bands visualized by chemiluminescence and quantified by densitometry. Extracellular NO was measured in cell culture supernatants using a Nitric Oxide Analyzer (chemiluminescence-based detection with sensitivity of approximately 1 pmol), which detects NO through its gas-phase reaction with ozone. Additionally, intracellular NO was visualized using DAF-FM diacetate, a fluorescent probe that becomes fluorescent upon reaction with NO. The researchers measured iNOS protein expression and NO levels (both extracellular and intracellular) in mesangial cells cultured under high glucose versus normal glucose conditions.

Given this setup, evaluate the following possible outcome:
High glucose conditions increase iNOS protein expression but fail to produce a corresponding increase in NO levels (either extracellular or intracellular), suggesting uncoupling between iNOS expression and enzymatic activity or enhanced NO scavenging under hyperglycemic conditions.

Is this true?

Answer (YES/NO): NO